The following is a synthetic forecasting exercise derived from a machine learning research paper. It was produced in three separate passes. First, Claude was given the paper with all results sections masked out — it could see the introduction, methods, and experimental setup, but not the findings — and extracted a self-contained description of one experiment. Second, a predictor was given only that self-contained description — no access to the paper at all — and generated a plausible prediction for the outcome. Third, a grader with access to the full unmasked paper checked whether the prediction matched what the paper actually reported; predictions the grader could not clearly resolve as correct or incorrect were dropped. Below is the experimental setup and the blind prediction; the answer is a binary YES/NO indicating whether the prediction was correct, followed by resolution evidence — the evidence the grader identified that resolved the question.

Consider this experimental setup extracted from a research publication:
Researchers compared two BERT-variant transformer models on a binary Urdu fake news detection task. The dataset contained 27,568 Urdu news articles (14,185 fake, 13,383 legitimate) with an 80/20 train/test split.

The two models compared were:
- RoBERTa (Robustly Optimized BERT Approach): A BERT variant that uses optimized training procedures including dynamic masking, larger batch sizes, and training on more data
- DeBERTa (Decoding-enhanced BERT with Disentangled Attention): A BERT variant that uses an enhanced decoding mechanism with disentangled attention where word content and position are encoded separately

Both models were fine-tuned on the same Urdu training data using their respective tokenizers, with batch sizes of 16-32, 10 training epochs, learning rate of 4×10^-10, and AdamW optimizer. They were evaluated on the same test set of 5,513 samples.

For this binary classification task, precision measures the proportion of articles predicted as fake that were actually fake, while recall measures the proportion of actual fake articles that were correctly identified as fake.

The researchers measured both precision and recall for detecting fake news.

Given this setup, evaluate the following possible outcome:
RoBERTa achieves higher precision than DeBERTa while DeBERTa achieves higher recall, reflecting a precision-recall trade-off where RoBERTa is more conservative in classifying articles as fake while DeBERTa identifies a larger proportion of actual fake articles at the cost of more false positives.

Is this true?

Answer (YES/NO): NO